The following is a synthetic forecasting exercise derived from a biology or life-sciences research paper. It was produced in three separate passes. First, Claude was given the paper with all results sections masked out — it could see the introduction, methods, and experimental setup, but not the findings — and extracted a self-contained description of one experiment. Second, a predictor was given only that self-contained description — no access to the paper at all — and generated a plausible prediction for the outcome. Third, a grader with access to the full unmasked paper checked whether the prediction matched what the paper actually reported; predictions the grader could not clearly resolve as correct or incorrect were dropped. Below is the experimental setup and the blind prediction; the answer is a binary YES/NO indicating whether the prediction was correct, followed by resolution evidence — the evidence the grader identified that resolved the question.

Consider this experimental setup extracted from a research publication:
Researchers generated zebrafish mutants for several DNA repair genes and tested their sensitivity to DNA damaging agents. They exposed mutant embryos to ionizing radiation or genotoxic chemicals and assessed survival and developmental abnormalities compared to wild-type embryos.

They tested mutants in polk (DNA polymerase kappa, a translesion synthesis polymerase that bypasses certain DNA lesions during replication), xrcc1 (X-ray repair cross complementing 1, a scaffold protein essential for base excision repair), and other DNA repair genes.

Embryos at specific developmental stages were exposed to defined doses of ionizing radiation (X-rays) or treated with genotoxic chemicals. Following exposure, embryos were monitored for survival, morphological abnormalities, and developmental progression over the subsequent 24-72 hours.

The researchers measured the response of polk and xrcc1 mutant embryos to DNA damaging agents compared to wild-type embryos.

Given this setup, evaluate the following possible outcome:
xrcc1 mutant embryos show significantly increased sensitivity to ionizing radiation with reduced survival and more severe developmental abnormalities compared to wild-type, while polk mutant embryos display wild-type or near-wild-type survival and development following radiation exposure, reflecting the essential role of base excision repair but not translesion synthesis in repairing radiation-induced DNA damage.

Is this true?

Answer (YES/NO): NO